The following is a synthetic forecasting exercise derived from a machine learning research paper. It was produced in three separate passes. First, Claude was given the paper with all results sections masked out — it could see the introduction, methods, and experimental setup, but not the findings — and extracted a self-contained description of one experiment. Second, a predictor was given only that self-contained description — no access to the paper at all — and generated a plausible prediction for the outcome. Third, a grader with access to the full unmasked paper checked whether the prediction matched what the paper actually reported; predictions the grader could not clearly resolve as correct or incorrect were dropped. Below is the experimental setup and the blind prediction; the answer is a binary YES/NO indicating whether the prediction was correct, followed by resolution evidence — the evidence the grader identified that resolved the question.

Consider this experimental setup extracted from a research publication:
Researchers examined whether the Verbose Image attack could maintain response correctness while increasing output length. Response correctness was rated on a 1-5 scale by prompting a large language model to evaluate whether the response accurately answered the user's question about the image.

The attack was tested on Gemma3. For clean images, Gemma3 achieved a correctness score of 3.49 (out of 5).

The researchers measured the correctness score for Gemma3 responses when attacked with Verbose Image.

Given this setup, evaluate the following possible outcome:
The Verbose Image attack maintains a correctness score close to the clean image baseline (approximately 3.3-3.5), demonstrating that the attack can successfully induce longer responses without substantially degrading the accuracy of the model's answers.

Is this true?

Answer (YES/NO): NO